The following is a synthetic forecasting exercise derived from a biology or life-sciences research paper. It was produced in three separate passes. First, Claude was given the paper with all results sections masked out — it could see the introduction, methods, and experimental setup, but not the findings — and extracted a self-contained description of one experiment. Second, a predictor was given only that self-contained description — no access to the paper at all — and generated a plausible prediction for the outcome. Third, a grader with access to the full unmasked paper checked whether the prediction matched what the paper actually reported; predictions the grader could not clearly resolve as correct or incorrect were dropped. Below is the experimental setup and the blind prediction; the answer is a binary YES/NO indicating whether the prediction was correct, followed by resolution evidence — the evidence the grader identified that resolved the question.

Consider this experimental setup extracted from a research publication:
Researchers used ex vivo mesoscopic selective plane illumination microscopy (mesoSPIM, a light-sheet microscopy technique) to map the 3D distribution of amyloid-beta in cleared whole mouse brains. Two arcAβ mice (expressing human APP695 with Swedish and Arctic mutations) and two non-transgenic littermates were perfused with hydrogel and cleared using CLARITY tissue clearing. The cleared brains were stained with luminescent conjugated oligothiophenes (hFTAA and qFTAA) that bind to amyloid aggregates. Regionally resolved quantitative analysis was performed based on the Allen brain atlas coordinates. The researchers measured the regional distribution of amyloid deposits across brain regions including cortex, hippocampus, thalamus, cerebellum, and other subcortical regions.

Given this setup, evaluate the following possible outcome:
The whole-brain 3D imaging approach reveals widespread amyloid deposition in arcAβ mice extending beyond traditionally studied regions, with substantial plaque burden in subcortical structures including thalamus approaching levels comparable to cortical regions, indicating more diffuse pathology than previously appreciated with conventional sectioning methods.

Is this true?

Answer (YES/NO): NO